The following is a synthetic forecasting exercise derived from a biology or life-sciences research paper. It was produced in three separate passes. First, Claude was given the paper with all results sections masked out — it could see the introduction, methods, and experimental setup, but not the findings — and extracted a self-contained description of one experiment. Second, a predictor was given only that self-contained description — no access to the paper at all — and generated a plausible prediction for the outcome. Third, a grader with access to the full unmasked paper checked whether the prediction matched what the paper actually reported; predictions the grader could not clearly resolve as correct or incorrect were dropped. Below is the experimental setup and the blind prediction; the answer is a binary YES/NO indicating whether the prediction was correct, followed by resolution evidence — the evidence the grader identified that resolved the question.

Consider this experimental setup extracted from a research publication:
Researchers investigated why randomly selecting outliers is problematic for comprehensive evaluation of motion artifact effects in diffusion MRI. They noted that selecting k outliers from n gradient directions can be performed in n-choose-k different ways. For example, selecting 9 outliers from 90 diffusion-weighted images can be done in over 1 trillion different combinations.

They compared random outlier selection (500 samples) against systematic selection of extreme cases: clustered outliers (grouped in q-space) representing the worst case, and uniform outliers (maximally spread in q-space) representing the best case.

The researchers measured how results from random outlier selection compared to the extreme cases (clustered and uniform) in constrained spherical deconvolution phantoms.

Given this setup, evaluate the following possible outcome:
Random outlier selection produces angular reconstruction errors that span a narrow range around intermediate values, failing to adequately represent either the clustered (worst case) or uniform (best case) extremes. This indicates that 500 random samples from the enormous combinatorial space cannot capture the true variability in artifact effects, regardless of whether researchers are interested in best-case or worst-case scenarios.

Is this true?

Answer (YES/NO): NO